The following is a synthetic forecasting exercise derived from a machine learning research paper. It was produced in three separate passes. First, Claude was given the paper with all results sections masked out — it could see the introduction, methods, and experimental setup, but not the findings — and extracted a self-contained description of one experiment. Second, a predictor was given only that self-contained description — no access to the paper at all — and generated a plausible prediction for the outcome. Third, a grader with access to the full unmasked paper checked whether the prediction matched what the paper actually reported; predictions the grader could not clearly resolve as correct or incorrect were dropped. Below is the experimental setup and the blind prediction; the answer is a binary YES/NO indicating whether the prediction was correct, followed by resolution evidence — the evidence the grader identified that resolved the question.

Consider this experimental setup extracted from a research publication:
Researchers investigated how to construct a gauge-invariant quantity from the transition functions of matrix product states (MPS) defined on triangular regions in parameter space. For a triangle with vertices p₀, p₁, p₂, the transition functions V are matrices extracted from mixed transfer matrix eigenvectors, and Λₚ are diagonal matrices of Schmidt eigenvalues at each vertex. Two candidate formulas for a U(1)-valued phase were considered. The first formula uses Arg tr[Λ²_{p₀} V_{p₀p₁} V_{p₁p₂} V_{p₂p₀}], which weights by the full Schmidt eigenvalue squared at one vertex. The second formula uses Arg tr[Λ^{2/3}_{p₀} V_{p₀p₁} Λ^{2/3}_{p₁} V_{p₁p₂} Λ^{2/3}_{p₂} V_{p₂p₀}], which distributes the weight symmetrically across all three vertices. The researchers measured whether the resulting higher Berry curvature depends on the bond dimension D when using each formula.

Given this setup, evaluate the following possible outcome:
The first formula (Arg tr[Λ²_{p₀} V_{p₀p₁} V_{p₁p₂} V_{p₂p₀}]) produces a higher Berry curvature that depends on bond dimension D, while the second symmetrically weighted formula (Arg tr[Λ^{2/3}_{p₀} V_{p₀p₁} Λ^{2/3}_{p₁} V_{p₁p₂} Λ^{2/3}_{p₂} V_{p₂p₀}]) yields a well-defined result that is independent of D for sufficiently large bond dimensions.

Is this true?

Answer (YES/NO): YES